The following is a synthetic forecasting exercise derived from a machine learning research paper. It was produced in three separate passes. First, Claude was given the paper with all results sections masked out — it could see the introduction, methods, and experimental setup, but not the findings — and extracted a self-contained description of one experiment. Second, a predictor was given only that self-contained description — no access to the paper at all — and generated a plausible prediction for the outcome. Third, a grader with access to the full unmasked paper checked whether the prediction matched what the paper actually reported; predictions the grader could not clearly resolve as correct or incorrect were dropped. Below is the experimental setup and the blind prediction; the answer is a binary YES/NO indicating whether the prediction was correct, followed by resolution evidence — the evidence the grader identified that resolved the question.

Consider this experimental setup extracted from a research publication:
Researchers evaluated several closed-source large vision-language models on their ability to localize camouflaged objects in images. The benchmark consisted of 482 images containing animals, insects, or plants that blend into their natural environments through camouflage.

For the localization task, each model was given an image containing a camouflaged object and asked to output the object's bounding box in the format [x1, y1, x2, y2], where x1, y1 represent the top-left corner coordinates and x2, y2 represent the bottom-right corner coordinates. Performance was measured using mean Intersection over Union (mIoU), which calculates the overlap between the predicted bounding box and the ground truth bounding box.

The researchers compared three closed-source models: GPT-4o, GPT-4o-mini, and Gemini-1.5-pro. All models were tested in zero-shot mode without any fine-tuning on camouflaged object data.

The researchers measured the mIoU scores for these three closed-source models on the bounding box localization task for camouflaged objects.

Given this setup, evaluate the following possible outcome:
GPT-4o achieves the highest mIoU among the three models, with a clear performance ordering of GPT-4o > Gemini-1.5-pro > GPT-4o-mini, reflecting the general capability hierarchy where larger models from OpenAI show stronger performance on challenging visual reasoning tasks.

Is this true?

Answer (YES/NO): NO